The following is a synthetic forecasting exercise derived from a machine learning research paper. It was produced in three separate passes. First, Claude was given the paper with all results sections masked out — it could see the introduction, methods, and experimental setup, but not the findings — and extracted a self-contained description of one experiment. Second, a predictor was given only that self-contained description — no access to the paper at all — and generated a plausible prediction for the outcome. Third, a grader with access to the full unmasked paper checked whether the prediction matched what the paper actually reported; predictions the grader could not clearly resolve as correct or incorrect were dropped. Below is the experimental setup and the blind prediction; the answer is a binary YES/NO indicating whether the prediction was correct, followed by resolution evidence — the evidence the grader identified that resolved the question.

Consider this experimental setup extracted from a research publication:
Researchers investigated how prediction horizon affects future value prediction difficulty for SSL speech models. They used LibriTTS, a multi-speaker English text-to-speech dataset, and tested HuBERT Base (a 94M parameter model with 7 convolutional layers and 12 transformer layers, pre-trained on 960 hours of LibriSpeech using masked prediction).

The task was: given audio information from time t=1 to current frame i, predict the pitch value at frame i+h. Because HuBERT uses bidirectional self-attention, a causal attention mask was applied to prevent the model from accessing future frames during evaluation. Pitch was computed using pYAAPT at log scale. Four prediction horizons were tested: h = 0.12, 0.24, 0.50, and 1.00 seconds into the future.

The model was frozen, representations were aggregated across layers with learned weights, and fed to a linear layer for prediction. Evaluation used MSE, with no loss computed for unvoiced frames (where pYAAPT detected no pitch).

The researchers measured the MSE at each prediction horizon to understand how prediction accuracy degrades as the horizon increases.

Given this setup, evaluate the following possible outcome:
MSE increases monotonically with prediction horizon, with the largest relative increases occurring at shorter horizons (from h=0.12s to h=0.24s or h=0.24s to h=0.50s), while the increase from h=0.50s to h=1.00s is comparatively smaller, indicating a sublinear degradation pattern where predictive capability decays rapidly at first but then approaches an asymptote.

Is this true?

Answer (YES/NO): YES